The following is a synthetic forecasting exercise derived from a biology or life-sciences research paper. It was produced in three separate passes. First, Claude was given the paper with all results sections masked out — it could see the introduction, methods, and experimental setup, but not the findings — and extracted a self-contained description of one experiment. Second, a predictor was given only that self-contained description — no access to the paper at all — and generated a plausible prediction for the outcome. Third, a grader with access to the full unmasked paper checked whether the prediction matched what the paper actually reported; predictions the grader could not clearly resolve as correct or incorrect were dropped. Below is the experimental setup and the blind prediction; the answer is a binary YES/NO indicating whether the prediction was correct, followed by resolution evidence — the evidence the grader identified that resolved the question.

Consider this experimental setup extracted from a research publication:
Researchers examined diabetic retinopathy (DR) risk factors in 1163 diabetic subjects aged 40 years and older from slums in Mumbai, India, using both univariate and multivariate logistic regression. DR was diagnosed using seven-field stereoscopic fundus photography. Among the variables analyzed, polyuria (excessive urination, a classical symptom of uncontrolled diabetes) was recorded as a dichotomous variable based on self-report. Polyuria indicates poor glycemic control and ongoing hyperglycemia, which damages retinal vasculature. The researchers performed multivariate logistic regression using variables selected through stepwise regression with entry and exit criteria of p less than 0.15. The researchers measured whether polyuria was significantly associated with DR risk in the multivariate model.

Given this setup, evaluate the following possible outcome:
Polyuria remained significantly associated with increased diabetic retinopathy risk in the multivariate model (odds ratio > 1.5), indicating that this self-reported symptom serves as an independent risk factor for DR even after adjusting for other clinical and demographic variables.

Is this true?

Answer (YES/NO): NO